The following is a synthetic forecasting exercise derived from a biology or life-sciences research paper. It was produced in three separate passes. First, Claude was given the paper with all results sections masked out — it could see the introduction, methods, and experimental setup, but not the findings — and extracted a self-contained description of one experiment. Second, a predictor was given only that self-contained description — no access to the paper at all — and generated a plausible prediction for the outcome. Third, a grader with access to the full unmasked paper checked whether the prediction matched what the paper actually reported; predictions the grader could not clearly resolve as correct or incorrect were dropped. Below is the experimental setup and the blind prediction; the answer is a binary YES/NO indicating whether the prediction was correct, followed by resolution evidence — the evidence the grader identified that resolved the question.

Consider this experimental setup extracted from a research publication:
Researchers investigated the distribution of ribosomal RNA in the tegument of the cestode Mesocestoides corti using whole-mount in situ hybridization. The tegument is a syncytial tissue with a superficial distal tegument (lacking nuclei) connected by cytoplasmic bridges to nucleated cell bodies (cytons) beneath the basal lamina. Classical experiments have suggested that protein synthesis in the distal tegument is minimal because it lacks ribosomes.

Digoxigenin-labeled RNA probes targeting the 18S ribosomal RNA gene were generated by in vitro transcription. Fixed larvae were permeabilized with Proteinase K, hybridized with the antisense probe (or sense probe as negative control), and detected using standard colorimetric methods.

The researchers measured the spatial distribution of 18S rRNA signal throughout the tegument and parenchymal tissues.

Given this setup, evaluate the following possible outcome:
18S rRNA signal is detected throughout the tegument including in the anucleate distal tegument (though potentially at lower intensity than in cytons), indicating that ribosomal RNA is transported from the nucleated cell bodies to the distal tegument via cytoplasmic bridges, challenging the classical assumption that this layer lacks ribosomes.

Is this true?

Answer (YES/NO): NO